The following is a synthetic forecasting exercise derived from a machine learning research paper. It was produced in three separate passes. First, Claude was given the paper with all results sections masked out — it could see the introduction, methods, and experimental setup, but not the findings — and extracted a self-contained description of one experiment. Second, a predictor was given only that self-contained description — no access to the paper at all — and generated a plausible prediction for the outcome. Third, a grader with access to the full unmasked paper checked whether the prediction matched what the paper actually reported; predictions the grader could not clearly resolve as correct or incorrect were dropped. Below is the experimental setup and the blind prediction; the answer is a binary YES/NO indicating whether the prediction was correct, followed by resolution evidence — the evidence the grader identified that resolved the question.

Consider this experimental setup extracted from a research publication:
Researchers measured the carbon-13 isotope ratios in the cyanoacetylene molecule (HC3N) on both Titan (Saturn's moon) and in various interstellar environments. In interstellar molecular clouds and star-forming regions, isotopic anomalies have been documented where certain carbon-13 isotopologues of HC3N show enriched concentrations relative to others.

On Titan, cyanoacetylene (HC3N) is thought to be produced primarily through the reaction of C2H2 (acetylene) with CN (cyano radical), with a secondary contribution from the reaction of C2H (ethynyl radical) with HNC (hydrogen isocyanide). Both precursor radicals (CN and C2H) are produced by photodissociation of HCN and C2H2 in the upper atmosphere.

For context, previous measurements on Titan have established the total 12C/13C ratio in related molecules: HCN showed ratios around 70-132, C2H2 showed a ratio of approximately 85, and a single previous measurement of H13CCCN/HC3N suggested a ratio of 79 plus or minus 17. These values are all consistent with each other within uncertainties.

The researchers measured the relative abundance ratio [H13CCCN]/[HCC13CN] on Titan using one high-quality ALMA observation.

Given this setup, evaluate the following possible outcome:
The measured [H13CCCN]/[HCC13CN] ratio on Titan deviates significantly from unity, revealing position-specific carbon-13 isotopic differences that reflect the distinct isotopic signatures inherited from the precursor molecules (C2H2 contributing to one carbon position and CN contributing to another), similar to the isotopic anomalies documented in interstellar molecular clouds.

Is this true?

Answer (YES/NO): NO